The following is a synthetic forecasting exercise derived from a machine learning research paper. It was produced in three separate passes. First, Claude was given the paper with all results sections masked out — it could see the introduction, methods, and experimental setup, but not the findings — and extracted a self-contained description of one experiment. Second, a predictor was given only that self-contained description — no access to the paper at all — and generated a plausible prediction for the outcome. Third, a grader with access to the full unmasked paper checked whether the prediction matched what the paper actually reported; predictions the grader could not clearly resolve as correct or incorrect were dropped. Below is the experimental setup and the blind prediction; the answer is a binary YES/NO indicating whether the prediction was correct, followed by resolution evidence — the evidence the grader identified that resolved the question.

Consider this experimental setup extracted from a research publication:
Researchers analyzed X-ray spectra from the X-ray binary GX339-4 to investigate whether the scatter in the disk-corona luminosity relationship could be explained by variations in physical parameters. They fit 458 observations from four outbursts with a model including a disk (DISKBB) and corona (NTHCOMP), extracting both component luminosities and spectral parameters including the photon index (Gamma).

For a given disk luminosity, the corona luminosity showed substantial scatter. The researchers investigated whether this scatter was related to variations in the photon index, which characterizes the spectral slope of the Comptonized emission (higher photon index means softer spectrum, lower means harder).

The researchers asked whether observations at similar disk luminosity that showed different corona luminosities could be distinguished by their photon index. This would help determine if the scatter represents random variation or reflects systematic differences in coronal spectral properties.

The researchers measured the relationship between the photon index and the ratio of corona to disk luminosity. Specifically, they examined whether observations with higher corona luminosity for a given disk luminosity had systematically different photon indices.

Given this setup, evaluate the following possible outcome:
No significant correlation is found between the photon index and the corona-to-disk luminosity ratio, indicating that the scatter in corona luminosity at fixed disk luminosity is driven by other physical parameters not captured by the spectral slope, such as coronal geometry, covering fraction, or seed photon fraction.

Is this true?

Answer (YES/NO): NO